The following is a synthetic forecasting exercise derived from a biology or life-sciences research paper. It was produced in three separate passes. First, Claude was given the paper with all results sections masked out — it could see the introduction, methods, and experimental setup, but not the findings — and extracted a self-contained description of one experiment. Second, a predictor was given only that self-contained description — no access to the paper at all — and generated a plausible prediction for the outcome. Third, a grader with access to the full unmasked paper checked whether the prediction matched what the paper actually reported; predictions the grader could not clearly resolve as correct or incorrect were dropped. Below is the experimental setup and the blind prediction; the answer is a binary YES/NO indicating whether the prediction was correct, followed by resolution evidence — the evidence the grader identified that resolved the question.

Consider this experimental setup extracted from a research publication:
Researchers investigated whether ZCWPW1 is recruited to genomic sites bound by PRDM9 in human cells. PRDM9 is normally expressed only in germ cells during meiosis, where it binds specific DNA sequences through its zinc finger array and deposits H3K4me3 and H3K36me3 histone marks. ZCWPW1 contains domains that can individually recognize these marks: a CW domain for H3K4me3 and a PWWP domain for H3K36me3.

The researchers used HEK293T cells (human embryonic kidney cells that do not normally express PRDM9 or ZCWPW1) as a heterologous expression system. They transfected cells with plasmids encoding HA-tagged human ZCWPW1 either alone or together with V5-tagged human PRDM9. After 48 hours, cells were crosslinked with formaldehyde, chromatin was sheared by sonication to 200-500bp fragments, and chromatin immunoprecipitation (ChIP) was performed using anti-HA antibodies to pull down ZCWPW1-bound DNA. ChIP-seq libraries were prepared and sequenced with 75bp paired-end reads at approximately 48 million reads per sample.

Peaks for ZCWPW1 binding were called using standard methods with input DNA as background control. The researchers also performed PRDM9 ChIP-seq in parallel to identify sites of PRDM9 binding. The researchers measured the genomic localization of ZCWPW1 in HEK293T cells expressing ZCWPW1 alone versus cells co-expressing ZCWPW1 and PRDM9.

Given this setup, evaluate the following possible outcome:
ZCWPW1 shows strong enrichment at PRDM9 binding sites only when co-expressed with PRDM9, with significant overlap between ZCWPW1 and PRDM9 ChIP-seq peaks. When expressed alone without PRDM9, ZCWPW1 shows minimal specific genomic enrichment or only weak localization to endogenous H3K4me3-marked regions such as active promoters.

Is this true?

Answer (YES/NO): NO